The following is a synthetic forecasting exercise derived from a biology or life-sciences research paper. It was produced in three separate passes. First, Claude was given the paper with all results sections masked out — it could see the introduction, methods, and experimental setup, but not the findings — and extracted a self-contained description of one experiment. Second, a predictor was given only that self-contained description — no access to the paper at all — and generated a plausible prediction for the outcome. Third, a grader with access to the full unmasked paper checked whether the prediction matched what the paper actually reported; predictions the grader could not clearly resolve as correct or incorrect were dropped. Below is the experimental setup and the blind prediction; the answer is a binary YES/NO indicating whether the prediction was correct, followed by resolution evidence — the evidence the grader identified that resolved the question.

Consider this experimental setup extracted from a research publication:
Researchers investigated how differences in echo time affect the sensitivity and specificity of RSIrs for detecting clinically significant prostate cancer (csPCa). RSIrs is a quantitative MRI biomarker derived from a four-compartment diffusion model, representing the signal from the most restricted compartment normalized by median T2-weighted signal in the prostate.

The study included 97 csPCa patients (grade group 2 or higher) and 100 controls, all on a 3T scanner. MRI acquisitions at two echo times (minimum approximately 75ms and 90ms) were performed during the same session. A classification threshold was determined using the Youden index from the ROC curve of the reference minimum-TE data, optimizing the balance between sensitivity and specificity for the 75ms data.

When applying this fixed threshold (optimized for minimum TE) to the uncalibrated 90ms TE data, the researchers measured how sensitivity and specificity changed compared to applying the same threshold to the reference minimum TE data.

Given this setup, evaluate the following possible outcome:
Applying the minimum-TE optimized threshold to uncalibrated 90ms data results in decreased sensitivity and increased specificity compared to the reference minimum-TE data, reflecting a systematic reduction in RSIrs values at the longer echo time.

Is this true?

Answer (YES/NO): YES